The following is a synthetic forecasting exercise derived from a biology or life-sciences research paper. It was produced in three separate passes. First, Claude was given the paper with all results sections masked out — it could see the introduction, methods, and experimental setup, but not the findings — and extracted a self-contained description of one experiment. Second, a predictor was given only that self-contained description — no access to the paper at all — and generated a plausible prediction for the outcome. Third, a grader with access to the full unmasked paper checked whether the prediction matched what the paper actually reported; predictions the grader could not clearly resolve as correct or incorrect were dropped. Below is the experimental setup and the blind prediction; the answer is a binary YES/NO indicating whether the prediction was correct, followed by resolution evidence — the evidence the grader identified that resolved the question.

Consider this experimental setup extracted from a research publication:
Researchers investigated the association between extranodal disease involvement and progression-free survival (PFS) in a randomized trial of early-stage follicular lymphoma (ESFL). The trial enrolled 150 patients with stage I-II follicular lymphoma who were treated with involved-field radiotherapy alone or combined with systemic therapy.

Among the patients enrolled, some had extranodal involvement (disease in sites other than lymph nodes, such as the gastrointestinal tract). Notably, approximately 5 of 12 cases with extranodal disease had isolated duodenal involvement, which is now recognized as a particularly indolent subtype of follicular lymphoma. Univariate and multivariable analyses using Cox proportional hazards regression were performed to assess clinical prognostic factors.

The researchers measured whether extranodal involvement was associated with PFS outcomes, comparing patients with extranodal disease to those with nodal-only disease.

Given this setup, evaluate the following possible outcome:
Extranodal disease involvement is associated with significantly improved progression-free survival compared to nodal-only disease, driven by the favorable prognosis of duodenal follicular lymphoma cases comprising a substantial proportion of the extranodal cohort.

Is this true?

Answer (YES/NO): YES